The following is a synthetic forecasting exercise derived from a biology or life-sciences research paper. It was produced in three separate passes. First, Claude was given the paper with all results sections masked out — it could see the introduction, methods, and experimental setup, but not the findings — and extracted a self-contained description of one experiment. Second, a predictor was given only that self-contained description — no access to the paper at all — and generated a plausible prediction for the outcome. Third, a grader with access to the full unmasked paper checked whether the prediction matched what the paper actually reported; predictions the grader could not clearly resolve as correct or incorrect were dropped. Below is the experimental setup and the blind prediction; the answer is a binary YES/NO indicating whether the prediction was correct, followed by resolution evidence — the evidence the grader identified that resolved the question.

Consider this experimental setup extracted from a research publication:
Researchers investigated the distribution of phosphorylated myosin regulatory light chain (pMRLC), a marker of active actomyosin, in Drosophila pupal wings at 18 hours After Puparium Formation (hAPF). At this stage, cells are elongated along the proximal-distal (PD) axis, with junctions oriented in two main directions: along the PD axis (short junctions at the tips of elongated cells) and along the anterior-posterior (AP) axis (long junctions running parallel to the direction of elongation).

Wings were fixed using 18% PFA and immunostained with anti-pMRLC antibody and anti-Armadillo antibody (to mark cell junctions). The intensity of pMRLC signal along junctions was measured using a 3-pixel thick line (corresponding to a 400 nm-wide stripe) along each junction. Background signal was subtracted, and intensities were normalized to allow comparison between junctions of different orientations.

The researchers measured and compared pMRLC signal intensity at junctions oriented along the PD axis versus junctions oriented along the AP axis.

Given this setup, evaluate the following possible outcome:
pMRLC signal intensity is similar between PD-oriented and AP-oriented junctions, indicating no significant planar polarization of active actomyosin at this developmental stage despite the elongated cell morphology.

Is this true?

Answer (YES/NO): NO